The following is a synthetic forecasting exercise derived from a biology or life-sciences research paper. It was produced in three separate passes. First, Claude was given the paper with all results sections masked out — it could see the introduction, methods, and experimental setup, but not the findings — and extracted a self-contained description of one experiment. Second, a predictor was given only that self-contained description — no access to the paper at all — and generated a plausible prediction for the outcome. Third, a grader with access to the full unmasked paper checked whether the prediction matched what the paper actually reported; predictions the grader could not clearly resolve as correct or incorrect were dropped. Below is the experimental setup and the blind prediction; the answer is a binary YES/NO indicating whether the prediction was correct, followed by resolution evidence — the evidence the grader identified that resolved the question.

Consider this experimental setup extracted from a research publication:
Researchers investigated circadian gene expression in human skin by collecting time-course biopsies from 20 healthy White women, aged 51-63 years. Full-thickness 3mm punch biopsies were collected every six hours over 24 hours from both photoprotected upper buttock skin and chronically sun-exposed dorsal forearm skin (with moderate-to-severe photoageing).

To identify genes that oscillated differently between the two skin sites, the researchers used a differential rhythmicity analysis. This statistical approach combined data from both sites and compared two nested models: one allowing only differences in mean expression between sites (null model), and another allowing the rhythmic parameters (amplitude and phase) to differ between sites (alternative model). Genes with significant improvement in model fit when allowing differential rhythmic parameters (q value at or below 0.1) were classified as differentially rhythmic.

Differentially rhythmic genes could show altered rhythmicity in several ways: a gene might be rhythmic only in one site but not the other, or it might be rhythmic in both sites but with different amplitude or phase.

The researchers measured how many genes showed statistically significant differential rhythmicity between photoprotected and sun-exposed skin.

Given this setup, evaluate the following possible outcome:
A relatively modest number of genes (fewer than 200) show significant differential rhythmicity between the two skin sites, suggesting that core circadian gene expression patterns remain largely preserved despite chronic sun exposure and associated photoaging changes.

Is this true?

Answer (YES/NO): NO